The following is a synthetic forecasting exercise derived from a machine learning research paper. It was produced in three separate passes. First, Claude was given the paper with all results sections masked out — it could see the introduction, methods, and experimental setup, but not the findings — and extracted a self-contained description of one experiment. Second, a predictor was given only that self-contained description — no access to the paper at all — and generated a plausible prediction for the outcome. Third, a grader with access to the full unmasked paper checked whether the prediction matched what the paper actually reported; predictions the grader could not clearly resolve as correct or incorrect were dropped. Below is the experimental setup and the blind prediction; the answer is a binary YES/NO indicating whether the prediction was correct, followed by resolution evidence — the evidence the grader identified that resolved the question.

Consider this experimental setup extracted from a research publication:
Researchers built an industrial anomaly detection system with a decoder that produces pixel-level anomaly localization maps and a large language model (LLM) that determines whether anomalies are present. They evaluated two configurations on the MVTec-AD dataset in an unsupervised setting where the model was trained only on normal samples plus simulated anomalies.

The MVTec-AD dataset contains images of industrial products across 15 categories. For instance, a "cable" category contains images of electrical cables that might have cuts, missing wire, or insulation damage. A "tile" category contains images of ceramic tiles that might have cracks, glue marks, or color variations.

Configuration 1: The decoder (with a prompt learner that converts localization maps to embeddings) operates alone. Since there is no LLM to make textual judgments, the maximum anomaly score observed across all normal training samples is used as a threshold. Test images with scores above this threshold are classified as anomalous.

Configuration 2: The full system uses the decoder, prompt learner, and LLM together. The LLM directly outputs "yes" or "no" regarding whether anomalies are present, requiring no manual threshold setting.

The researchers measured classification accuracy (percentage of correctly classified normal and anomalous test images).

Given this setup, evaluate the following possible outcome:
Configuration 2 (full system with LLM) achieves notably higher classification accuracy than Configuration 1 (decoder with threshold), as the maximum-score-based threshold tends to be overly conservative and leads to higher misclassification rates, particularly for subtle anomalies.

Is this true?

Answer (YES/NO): YES